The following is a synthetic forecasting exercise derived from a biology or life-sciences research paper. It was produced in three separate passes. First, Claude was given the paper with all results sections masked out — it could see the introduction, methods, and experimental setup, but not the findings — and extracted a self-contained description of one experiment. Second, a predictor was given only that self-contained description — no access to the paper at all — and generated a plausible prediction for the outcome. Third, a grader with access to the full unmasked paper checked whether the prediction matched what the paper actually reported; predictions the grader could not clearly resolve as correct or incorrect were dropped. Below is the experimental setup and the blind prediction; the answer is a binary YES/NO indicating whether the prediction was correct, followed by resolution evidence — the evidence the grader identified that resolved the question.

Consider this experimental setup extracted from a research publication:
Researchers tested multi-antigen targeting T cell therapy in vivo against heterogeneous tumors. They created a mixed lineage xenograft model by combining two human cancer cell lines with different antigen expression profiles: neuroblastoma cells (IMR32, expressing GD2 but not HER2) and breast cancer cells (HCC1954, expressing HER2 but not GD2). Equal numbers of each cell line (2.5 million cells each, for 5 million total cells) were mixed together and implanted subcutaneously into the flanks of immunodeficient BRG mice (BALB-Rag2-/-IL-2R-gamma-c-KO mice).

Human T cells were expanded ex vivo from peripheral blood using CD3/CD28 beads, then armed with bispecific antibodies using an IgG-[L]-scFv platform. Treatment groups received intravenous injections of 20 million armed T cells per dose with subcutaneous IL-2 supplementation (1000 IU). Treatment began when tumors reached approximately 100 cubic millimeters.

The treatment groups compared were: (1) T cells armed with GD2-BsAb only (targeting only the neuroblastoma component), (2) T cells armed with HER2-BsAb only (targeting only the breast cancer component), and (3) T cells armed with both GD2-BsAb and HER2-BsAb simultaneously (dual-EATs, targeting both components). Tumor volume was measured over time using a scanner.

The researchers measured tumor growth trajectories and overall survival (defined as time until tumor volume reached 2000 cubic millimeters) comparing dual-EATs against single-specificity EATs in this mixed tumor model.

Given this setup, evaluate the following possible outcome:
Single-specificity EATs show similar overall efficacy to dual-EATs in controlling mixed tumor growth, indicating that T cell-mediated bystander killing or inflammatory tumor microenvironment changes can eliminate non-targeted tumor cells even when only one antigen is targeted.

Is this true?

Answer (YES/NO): NO